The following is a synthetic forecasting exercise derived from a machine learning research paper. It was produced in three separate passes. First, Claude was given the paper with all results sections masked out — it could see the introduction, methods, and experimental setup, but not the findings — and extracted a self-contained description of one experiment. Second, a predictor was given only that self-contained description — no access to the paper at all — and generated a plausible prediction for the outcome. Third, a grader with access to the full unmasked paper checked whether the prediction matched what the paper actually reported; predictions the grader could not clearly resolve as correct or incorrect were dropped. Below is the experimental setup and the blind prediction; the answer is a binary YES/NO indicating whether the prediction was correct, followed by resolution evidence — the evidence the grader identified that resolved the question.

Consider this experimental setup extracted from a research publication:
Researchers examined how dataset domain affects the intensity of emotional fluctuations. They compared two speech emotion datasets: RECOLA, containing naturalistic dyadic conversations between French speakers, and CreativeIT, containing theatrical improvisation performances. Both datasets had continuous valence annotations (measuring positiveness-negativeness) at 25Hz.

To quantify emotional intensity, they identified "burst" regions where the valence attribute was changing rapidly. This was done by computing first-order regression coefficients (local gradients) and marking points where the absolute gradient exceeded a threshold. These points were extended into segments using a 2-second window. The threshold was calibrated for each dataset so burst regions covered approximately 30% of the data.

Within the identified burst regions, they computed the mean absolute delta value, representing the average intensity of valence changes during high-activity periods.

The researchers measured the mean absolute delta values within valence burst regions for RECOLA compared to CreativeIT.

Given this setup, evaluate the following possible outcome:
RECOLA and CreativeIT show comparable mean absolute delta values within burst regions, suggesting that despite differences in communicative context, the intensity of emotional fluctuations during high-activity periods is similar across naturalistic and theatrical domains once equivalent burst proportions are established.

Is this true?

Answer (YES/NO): NO